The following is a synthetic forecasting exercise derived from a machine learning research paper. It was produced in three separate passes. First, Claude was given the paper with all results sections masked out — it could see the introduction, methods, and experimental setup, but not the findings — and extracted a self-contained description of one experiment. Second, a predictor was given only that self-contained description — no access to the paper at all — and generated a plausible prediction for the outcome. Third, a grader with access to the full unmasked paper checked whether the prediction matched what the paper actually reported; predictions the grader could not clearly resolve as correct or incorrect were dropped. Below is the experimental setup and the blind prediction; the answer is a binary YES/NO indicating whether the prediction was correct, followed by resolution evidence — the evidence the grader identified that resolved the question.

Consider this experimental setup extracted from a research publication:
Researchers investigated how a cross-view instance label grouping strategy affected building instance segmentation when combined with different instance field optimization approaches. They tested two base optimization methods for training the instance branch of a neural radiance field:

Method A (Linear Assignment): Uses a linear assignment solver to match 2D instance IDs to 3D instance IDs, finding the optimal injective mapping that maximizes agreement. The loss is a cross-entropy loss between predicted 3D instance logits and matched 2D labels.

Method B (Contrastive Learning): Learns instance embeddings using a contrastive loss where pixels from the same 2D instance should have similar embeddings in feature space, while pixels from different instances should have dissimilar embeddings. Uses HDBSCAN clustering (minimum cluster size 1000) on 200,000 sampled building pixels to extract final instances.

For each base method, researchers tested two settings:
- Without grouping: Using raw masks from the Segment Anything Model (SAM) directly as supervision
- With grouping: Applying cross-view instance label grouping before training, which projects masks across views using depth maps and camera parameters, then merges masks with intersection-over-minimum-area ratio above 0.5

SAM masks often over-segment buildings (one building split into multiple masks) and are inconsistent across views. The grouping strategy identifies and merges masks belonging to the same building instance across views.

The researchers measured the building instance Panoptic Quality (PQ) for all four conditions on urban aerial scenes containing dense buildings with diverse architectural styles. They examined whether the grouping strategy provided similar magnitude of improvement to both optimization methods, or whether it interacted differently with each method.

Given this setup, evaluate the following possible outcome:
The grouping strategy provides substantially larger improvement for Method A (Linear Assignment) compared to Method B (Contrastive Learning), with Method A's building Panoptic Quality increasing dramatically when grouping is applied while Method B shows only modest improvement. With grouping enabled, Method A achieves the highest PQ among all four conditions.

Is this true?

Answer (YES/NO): NO